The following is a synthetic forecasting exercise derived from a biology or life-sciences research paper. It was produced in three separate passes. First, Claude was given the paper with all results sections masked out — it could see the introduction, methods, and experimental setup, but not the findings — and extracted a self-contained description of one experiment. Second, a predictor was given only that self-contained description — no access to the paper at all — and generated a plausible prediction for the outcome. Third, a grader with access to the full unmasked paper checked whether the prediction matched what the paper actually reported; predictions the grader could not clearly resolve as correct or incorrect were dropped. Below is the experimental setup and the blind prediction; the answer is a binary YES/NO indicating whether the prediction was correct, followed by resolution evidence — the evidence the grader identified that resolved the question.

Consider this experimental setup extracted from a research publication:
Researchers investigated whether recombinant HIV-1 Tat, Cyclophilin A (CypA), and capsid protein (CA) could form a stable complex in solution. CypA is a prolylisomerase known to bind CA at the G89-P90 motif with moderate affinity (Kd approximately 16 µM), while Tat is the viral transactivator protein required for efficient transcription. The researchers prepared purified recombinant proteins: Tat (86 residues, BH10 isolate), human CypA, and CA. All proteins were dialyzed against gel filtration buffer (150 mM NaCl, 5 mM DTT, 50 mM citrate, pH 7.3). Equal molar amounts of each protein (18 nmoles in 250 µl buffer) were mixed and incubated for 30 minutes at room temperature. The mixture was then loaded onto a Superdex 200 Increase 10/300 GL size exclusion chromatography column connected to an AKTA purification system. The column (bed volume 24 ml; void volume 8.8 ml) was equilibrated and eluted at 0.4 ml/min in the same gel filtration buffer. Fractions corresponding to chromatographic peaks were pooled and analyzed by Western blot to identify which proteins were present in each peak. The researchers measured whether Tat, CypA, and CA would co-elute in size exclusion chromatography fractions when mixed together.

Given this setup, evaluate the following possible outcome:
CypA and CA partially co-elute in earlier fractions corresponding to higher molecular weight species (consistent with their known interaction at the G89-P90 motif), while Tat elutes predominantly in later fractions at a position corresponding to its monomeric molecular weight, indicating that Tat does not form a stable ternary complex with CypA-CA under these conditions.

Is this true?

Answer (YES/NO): NO